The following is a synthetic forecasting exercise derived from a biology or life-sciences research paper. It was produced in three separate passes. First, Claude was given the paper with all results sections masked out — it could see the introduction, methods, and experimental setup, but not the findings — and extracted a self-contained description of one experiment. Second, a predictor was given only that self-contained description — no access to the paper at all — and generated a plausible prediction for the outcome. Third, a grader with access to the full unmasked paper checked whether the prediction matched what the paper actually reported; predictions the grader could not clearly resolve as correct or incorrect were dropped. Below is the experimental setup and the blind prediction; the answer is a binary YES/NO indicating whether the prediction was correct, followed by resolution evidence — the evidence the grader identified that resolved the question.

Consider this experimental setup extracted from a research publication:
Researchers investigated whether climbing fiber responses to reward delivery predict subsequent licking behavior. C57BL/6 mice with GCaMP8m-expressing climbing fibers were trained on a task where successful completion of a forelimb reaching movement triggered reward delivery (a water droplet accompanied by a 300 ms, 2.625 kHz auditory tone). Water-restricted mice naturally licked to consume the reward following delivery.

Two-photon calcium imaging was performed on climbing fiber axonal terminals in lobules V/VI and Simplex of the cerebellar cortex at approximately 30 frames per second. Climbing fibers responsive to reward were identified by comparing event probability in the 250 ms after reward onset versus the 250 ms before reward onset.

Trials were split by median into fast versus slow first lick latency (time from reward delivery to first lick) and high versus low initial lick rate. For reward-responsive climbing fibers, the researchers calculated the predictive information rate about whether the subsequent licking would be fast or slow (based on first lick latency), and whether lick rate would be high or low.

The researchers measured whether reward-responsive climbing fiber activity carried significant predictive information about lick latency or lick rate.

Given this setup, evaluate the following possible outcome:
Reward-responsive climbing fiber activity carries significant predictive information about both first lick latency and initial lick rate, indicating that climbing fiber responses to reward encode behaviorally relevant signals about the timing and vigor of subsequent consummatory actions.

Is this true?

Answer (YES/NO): NO